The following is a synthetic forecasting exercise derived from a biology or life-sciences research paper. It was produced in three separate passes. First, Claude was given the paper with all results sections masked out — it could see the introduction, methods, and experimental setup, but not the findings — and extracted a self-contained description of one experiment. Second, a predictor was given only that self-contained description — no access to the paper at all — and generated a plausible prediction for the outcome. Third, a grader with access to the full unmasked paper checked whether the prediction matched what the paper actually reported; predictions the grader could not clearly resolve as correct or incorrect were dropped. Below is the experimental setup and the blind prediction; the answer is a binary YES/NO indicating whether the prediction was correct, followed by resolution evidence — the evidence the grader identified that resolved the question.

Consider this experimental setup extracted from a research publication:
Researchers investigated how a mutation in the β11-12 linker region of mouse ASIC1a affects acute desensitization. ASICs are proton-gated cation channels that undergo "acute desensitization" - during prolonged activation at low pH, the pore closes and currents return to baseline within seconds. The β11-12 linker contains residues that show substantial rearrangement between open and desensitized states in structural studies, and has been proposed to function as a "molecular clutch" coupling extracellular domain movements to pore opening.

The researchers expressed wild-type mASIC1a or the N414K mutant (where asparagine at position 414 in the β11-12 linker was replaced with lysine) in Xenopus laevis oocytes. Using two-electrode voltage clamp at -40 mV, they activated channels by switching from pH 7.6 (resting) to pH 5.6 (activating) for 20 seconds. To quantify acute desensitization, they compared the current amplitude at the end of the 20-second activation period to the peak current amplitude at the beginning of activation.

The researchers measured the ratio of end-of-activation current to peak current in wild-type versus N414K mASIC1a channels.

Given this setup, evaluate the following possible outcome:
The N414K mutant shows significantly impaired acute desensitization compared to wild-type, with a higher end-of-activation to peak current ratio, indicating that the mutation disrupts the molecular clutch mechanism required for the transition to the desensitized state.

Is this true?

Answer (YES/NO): YES